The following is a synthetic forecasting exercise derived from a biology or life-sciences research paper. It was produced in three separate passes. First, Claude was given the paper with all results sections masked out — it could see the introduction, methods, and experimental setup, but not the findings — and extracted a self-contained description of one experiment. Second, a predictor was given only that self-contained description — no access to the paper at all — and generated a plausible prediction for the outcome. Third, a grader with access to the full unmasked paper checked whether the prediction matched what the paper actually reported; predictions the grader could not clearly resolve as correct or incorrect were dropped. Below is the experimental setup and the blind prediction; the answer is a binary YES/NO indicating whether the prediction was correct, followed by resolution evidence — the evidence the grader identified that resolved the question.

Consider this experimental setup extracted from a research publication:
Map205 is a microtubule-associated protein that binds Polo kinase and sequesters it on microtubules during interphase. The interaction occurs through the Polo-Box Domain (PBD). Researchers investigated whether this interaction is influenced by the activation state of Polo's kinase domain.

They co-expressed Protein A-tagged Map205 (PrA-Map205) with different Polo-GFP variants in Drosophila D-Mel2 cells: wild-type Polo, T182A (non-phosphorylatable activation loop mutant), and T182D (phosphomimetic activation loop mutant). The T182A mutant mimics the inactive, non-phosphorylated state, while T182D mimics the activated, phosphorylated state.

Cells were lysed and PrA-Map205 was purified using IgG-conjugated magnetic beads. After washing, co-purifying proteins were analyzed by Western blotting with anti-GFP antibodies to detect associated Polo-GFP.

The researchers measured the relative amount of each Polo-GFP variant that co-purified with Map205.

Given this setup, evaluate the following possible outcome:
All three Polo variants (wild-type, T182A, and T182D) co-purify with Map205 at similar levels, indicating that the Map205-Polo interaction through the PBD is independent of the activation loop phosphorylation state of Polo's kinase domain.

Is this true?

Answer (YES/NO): NO